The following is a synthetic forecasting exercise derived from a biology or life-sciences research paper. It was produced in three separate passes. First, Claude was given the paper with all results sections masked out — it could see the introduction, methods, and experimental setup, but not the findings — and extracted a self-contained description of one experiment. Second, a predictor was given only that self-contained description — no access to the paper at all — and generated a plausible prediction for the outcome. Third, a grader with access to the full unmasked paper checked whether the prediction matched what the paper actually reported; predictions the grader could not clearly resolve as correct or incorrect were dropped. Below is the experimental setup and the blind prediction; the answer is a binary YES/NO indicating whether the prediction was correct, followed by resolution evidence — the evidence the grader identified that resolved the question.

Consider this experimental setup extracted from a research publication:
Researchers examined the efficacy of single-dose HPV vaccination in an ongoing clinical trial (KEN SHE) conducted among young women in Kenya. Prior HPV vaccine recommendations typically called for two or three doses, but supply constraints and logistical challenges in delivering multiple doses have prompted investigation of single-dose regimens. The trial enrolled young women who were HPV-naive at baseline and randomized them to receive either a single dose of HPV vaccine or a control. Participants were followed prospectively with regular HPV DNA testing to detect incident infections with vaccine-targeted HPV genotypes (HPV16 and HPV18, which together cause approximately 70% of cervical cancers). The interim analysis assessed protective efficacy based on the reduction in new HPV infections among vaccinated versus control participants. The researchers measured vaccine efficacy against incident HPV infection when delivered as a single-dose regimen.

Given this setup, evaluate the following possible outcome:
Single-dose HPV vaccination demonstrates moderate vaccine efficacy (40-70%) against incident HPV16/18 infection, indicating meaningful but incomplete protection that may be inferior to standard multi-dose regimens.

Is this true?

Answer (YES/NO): NO